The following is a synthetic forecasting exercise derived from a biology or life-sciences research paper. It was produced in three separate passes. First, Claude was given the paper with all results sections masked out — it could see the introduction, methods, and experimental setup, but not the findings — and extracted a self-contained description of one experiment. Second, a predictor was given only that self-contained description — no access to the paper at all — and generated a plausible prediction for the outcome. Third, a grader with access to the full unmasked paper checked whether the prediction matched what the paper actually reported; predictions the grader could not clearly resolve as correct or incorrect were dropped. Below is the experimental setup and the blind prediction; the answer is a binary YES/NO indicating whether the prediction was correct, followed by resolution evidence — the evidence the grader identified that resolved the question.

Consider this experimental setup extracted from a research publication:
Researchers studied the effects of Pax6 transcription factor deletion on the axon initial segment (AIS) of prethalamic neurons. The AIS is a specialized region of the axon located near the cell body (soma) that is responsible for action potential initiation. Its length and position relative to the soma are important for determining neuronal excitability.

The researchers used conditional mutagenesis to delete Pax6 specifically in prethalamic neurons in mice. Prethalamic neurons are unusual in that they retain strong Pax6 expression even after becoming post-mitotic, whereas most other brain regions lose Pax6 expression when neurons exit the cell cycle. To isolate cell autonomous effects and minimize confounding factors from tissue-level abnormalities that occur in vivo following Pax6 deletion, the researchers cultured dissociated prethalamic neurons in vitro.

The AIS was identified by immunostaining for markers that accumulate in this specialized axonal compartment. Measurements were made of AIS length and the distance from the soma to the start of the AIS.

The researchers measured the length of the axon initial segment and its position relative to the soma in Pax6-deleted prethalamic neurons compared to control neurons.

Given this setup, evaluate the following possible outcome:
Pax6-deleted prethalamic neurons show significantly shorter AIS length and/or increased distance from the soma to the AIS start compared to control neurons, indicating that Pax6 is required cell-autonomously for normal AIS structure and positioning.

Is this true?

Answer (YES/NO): NO